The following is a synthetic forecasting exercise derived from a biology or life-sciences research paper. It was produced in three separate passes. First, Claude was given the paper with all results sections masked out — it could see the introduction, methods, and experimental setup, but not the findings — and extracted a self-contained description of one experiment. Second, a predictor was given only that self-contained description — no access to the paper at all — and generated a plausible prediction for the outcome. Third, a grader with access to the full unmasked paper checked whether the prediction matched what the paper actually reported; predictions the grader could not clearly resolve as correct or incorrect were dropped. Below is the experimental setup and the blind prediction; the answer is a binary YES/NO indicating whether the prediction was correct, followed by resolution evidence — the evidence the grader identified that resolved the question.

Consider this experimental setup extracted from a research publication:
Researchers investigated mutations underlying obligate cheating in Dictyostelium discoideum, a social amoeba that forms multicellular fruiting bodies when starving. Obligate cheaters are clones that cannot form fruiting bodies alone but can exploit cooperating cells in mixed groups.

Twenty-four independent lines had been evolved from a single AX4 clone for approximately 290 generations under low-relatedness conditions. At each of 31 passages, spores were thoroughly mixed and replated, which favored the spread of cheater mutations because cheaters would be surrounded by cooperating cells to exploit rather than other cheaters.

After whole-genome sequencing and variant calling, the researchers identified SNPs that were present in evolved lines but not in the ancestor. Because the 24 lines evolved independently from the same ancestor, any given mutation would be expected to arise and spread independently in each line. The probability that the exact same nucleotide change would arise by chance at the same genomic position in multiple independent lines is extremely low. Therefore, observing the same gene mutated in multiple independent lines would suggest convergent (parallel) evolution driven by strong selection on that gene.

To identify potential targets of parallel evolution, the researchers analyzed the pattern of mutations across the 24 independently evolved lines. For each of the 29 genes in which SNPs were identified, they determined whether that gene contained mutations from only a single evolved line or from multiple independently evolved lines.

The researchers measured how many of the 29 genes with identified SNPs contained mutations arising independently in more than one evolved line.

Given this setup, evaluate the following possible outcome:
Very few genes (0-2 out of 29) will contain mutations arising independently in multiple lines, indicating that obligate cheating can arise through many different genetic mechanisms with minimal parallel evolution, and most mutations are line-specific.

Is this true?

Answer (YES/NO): YES